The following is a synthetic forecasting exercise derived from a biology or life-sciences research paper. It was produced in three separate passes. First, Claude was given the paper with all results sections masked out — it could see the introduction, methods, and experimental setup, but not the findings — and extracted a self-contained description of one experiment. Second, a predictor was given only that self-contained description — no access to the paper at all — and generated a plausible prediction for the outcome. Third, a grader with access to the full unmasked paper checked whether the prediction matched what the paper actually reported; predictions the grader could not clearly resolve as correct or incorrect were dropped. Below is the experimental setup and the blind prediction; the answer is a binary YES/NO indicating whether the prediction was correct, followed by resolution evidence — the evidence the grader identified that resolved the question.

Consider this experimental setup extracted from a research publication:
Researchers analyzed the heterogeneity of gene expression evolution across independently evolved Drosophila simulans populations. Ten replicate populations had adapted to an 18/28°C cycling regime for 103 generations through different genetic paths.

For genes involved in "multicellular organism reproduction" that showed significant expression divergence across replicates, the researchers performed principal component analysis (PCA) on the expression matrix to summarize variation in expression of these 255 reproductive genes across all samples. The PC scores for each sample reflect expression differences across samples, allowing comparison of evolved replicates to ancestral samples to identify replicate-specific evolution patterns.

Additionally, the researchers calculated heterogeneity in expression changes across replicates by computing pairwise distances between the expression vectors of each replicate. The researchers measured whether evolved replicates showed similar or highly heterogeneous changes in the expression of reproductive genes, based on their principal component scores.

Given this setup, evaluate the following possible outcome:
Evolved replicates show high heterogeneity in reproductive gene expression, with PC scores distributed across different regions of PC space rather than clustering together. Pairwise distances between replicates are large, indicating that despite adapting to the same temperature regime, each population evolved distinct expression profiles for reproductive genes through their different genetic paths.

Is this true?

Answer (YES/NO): YES